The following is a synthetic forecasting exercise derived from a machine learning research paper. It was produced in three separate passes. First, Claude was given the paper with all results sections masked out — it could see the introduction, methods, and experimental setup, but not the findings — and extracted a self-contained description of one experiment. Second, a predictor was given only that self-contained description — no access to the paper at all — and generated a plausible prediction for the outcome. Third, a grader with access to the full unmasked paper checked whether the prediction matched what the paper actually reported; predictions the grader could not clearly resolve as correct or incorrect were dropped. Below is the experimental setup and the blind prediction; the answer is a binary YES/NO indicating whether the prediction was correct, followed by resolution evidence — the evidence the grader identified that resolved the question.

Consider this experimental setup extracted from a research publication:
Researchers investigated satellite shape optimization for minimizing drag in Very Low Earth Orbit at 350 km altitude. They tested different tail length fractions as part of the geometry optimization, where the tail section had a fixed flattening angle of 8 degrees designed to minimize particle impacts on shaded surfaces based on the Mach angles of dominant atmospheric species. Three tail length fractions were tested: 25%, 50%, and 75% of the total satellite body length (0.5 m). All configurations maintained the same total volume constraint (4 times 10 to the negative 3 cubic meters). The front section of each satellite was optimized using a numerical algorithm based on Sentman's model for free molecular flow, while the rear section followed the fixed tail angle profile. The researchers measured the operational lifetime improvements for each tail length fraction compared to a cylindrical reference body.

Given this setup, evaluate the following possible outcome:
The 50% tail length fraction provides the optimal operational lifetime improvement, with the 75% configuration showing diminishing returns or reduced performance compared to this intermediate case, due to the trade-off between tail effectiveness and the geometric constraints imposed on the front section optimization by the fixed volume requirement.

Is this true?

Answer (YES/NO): NO